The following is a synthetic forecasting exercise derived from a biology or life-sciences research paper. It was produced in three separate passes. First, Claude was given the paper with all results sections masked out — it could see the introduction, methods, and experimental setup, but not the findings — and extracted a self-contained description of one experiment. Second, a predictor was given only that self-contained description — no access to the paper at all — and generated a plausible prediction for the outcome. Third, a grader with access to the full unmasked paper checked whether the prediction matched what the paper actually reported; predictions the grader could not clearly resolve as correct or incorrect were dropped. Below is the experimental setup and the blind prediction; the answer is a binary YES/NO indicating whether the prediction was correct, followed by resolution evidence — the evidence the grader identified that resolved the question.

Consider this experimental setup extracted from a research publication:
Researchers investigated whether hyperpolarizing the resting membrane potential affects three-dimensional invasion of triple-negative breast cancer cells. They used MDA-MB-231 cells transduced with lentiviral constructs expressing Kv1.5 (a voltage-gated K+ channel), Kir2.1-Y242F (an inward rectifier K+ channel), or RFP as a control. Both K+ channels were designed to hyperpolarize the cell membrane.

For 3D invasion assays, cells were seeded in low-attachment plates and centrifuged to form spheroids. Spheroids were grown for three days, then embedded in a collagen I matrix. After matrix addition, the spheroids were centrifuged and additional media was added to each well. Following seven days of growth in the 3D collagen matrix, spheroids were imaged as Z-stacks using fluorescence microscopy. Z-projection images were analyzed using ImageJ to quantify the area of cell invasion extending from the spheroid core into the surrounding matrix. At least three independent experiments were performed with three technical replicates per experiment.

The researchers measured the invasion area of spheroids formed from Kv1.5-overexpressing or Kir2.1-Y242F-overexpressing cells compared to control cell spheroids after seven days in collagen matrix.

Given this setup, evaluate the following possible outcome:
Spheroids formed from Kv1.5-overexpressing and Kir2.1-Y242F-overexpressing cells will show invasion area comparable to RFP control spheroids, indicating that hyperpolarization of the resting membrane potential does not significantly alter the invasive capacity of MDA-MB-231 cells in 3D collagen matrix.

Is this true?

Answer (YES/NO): NO